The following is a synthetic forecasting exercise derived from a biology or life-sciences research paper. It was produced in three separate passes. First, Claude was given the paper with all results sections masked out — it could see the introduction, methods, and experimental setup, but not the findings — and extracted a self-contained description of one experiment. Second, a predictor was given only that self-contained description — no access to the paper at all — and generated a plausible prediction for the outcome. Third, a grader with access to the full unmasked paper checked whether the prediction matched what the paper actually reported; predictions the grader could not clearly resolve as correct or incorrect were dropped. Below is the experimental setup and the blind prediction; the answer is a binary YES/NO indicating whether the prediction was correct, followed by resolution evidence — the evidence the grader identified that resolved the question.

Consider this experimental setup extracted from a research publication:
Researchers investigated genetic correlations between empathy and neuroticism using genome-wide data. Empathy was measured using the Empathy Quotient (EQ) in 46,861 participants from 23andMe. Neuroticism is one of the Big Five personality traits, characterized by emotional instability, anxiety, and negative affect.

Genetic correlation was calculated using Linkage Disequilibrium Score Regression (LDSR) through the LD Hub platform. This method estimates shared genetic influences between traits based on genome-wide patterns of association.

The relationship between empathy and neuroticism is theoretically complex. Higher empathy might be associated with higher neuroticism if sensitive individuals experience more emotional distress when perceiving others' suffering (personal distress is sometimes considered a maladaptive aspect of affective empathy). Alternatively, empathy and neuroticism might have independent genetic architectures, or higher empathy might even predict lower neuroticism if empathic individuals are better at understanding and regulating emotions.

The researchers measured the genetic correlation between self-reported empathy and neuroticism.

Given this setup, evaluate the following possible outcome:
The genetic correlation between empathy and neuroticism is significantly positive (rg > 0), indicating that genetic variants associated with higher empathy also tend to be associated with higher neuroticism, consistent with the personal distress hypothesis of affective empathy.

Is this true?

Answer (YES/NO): NO